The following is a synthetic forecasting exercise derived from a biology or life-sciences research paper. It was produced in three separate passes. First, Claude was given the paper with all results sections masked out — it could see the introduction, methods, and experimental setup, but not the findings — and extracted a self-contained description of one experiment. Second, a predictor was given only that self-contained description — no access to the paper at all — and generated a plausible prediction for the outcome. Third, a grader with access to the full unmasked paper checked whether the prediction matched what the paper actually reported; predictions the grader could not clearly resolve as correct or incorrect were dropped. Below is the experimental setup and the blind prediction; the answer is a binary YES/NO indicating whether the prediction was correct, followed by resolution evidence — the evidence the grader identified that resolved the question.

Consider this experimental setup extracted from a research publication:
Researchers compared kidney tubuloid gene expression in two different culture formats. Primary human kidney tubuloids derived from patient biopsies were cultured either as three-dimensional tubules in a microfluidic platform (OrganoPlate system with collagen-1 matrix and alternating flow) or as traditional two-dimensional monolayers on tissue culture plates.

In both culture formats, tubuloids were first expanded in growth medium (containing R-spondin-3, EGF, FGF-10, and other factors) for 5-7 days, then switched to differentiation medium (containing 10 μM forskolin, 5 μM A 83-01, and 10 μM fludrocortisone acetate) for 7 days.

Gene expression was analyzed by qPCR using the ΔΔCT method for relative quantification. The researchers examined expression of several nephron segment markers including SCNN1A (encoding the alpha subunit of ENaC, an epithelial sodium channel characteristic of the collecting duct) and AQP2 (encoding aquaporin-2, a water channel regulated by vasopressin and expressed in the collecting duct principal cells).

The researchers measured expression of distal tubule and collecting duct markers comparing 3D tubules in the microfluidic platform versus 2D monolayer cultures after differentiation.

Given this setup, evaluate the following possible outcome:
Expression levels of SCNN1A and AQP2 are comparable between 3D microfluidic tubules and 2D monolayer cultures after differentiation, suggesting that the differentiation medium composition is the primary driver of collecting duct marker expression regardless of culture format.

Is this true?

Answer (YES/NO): NO